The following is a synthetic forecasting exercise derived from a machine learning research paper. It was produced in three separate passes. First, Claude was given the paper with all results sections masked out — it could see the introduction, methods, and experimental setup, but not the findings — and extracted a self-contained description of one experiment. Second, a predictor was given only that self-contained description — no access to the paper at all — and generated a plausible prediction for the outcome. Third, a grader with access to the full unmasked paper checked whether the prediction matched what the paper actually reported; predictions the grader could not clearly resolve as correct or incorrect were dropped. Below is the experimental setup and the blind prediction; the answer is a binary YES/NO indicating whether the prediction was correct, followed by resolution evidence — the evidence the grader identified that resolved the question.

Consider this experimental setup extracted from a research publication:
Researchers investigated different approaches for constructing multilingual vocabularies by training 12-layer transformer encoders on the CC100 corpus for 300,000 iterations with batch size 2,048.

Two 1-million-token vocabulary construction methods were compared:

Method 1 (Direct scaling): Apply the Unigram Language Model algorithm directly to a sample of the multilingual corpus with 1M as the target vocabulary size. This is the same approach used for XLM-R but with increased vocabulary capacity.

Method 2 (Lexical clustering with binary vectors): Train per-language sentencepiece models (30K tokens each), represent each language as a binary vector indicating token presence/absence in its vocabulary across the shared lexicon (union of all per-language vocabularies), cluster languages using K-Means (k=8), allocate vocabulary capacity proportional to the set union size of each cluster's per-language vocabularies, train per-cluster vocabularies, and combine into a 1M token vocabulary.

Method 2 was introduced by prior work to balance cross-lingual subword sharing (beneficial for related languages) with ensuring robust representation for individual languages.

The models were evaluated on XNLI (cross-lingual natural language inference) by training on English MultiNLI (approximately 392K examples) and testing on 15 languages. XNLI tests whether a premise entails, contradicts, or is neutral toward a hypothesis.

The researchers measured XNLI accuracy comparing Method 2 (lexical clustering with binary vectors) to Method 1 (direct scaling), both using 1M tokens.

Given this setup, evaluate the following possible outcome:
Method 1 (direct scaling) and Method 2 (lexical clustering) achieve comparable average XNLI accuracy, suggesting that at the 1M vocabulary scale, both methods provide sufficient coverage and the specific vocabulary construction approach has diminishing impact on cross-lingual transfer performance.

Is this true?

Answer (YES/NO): NO